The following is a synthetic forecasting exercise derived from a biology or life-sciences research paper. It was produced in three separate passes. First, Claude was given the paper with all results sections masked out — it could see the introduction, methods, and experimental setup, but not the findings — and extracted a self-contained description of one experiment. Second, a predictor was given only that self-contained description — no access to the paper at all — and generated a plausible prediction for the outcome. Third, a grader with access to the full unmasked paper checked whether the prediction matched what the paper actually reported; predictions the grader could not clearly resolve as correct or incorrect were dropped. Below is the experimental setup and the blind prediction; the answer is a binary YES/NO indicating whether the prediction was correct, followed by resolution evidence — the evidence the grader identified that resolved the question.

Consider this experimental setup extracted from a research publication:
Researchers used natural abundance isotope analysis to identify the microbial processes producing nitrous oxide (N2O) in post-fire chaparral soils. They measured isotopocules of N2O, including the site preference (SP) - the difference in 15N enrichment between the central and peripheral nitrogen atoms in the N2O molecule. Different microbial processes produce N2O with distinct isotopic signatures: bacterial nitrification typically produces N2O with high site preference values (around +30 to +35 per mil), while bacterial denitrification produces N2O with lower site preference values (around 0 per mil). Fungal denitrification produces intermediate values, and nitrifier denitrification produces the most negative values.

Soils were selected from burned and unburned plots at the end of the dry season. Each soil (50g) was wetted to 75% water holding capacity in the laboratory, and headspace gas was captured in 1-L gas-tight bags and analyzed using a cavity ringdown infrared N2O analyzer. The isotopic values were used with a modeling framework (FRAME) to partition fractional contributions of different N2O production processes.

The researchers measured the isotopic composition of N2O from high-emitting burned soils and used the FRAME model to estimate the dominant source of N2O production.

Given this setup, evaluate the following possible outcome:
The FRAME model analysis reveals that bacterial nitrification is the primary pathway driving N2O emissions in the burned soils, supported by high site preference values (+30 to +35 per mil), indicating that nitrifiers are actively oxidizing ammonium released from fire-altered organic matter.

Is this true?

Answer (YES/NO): NO